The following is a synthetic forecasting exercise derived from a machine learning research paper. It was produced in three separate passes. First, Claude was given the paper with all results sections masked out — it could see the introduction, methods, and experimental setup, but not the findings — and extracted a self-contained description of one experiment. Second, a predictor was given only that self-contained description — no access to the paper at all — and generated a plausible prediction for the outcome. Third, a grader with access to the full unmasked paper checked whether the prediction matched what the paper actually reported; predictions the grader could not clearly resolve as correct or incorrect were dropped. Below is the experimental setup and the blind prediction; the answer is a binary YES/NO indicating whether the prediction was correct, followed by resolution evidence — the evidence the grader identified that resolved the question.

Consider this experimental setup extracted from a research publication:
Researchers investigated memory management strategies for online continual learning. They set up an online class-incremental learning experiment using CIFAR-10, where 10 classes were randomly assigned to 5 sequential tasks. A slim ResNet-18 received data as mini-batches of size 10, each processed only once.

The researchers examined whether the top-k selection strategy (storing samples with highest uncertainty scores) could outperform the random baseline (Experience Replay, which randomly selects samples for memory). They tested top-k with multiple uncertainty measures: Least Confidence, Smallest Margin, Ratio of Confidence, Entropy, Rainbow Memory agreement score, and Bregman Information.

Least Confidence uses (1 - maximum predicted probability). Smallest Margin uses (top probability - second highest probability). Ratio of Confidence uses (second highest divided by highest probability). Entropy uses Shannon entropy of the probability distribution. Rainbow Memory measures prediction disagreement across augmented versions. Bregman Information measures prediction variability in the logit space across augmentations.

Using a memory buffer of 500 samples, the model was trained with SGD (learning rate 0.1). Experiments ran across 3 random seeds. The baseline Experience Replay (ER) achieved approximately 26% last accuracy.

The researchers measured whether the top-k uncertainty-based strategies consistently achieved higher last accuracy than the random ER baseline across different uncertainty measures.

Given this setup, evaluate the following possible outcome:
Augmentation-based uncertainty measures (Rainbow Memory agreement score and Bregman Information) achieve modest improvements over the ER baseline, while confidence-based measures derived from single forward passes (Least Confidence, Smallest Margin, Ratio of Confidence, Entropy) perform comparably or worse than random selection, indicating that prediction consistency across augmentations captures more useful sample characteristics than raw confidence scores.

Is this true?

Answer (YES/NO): NO